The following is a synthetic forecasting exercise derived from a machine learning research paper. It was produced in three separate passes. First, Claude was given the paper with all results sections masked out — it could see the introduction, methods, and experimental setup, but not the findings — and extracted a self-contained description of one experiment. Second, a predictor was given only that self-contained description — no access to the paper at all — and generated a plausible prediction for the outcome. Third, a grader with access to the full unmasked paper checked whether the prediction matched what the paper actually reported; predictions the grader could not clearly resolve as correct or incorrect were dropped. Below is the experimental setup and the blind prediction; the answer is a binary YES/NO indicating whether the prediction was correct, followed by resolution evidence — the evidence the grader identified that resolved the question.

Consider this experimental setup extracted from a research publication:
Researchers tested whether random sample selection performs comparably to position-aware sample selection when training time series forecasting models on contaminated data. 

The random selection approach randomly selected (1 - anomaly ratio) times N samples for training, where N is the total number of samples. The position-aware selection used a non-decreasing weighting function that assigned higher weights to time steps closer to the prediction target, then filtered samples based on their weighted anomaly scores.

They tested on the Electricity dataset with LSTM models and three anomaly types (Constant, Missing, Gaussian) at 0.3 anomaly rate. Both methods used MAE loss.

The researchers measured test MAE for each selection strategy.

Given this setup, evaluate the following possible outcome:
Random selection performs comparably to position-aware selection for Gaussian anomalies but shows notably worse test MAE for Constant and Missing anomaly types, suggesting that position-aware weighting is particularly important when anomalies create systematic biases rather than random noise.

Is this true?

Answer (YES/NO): NO